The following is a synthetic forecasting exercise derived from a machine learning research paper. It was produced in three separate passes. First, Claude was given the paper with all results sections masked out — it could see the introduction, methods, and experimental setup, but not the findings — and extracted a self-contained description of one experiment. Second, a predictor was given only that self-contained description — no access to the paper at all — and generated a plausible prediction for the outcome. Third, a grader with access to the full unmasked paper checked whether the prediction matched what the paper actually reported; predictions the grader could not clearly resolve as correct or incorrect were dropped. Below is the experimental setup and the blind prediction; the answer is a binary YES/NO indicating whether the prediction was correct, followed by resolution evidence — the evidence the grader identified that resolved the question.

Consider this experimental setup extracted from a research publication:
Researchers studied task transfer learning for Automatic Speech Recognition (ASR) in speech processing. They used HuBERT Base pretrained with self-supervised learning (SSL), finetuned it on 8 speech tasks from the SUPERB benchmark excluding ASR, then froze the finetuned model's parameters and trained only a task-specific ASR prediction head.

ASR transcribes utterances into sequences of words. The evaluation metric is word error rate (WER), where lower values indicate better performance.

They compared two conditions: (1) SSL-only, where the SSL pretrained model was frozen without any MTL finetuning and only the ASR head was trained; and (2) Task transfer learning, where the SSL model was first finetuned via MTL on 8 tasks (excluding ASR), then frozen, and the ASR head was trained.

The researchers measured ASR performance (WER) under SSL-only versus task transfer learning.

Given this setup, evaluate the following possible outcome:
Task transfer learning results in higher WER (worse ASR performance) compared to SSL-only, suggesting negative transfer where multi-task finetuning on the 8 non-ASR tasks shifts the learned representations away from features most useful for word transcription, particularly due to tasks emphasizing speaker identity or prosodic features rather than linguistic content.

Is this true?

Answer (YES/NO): NO